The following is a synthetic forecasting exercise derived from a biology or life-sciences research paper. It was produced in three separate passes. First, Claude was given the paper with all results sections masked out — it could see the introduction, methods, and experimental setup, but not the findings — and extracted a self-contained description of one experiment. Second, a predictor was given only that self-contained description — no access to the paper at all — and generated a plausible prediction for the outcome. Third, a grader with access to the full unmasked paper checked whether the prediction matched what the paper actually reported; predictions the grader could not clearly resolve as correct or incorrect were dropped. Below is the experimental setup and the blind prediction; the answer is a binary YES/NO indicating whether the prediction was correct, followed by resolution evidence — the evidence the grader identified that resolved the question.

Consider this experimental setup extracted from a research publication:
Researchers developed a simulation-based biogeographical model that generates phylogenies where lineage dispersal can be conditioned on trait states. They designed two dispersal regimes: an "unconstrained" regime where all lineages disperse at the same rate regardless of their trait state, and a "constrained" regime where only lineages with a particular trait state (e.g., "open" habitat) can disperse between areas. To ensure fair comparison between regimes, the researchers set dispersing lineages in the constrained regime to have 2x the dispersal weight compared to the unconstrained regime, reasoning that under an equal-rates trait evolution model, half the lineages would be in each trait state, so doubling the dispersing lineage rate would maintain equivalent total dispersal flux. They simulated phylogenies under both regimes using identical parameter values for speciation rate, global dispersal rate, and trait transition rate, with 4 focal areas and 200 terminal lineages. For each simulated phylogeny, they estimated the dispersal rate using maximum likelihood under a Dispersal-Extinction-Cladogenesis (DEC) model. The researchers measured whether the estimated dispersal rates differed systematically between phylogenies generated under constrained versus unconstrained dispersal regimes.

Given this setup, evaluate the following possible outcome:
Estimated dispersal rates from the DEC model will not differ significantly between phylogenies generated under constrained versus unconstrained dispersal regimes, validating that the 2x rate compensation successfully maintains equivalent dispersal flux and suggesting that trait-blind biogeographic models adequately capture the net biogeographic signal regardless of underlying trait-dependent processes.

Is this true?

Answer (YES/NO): NO